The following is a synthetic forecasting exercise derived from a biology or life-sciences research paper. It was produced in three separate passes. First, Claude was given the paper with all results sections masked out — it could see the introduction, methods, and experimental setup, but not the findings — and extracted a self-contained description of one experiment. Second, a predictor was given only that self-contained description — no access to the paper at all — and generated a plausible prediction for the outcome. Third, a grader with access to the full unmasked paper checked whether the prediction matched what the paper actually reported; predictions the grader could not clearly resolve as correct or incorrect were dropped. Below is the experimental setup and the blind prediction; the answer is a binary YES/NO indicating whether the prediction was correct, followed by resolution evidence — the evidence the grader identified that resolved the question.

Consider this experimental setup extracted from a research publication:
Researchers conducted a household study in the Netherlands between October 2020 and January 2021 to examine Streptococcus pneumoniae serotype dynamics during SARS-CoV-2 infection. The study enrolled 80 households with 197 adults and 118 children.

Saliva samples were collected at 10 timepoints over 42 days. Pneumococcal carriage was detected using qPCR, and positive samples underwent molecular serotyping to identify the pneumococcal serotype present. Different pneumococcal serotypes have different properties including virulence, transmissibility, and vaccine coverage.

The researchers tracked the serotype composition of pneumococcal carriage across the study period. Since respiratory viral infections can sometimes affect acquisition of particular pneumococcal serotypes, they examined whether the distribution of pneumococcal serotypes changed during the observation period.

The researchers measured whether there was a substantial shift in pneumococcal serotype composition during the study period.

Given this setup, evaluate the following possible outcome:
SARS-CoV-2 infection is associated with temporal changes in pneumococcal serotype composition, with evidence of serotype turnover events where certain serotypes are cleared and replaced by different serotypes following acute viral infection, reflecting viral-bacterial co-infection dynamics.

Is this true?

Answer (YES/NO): NO